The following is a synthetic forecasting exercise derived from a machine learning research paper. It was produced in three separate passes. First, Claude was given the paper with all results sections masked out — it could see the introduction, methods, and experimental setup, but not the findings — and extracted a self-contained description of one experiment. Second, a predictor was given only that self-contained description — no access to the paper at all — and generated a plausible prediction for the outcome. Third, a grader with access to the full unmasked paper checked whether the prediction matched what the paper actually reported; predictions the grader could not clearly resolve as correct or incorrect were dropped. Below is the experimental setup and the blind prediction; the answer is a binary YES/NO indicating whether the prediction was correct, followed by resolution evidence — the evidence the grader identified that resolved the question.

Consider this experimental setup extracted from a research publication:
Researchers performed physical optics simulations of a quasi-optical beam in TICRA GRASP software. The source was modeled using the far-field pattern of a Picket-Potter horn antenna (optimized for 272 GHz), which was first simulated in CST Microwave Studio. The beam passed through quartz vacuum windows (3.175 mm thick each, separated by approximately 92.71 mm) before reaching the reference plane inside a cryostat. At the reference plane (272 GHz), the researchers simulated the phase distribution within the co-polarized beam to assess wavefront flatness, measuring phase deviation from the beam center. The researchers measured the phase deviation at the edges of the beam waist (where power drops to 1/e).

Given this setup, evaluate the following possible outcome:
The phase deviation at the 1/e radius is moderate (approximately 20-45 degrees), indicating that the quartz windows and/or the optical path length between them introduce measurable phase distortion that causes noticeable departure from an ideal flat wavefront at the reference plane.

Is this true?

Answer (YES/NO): NO